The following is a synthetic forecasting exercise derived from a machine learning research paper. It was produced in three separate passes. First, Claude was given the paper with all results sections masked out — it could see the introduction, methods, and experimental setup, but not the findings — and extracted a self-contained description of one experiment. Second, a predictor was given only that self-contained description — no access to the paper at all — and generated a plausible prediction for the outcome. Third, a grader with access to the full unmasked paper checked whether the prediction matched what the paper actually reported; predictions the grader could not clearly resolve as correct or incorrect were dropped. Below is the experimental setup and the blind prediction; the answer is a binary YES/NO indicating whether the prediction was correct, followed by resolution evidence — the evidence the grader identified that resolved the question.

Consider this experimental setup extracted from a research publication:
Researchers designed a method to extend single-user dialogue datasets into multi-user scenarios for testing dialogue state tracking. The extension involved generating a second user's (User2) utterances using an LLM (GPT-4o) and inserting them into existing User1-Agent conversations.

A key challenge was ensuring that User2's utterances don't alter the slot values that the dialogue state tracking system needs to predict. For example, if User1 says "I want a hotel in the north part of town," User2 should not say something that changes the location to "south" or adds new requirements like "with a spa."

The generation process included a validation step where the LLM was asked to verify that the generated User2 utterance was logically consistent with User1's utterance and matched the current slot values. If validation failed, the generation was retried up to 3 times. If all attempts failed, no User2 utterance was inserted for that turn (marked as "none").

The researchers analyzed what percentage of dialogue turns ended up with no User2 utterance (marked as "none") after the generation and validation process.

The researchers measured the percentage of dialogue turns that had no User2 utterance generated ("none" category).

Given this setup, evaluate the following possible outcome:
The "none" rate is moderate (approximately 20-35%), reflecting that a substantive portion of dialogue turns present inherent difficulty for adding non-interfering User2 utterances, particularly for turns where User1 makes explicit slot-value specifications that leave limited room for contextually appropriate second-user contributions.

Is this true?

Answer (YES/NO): NO